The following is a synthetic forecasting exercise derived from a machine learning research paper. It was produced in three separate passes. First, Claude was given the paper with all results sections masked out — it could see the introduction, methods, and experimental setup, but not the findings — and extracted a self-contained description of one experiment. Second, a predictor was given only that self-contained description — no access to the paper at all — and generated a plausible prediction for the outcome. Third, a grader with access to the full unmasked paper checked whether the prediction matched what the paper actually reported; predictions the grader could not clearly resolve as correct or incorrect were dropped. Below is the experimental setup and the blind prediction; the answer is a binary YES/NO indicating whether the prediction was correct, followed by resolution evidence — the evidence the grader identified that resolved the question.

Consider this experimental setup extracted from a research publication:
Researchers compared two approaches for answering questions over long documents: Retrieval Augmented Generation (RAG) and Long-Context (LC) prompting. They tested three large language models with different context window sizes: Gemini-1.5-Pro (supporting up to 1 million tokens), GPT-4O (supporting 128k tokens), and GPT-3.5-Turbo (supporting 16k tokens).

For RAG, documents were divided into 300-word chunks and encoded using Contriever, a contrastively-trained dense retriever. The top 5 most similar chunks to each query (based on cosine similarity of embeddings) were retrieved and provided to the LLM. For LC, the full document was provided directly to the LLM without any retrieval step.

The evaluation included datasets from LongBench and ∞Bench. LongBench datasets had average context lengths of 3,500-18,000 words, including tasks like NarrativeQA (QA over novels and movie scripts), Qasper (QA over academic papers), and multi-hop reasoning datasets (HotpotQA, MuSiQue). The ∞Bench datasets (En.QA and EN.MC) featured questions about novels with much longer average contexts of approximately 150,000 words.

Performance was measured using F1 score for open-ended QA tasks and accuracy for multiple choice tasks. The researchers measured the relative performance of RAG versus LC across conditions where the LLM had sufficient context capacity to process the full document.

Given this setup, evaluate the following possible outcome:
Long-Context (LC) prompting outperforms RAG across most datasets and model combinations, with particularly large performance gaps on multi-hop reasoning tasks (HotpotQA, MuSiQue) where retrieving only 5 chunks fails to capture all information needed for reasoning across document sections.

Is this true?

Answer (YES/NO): YES